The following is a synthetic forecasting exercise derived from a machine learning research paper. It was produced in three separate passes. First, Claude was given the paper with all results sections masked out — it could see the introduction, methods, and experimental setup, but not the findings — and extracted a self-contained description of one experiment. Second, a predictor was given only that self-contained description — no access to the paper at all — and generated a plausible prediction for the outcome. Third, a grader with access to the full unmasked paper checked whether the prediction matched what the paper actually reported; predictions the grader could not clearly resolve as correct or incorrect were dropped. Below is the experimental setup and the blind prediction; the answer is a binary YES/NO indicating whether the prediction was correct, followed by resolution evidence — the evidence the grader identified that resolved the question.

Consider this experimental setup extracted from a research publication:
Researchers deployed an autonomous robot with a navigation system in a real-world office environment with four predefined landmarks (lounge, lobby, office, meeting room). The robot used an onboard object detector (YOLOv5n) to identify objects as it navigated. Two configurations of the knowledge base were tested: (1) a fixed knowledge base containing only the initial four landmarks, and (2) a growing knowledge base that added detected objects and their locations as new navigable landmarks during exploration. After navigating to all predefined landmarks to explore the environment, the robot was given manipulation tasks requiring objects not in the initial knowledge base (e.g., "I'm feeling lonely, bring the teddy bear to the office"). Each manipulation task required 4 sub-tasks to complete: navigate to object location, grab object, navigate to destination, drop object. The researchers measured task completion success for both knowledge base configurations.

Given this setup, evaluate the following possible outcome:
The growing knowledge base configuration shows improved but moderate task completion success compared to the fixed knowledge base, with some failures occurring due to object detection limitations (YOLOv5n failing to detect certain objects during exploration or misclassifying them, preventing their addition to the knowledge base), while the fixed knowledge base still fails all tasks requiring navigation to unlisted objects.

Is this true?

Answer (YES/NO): NO